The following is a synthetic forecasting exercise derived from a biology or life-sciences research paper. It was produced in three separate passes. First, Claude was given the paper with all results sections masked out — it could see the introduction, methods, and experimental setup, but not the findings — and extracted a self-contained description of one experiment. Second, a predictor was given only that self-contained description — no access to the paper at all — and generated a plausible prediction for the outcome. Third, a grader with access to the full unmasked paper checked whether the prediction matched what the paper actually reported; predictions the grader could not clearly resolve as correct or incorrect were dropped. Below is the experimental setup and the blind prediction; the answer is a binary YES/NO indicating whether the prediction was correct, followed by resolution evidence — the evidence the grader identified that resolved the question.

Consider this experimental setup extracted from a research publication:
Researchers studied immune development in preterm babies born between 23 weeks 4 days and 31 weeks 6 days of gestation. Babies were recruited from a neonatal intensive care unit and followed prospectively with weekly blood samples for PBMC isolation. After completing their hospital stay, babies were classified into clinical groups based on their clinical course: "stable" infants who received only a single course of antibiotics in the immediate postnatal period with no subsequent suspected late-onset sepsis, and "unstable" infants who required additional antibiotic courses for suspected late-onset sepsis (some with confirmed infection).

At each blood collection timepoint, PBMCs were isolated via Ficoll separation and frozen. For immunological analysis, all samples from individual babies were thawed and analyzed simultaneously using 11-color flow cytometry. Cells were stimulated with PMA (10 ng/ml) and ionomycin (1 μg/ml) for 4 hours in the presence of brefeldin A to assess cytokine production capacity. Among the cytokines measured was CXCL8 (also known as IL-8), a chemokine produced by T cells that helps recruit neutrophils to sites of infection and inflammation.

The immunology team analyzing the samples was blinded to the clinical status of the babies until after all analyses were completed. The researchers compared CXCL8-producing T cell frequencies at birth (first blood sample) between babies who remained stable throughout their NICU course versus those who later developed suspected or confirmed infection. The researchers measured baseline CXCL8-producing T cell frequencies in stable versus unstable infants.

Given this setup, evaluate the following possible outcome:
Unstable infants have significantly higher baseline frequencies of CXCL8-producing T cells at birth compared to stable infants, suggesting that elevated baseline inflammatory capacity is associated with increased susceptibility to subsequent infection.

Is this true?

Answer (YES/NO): NO